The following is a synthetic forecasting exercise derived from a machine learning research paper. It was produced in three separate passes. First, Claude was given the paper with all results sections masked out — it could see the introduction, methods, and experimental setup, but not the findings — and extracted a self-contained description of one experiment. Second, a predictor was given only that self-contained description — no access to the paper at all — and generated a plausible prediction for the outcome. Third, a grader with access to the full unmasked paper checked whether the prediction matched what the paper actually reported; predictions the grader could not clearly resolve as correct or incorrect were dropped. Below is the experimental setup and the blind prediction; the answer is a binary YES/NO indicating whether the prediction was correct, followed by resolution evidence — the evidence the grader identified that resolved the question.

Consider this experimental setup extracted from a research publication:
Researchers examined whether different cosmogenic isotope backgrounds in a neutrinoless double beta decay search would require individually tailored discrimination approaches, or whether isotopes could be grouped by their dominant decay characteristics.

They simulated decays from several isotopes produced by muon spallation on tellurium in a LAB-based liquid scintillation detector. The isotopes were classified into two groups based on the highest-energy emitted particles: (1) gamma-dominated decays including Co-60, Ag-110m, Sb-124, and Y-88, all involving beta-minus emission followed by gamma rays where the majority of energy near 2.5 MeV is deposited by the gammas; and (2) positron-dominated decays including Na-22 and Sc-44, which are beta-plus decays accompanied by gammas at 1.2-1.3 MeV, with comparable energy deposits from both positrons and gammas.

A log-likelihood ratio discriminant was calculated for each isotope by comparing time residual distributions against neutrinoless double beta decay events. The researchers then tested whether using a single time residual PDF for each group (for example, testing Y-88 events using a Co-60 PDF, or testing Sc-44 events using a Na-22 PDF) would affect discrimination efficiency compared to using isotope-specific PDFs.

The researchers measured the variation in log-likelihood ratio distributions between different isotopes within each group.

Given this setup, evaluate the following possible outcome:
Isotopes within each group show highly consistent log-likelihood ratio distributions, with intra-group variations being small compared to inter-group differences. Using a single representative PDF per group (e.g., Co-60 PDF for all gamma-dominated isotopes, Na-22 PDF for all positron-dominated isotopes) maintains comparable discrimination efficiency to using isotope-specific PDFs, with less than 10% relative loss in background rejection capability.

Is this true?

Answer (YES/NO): YES